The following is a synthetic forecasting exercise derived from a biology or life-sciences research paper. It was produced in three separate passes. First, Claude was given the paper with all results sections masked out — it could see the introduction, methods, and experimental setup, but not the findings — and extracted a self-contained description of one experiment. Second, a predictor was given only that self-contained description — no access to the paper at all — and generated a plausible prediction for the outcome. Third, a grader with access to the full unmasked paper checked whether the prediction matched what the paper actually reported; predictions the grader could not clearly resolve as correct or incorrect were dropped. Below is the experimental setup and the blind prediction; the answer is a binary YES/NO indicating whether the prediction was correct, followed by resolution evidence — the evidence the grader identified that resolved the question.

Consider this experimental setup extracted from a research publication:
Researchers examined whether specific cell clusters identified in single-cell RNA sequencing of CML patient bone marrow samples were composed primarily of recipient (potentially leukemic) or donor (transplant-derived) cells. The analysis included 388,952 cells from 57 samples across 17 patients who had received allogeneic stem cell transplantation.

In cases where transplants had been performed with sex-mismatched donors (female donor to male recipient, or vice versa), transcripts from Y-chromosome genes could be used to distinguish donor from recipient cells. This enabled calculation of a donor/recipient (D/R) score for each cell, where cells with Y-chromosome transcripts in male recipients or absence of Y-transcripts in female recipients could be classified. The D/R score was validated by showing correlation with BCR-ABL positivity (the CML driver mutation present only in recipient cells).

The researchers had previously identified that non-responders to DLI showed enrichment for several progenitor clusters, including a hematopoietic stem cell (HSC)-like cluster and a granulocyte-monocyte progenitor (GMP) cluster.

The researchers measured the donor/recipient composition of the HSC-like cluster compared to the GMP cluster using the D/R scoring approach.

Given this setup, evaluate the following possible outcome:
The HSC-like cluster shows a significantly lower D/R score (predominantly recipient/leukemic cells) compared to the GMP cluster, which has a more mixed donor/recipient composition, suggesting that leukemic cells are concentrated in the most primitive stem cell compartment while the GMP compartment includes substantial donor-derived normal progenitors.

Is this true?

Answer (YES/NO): YES